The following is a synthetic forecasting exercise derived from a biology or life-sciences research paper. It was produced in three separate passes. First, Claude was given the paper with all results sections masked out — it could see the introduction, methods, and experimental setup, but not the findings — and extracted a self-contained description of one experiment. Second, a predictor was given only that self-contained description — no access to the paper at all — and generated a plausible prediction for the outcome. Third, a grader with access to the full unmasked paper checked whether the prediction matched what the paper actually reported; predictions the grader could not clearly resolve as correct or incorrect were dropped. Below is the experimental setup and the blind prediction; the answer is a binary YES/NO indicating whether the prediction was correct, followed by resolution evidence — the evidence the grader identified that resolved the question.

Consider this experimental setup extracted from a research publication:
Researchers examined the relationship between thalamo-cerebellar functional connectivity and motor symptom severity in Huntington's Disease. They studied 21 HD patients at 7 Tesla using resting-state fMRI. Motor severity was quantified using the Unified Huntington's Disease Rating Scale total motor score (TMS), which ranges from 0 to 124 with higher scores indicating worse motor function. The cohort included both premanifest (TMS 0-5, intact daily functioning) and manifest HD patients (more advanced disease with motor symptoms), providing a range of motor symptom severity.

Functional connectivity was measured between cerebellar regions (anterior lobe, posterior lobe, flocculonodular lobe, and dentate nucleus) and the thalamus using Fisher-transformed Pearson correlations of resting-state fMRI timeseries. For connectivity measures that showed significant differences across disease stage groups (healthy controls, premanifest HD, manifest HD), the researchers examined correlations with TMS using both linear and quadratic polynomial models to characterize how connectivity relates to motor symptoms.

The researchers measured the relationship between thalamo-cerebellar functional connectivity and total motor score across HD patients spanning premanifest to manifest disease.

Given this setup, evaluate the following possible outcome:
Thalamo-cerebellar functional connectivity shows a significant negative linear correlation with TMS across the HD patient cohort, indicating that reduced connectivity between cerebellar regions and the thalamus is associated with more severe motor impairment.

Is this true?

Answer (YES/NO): NO